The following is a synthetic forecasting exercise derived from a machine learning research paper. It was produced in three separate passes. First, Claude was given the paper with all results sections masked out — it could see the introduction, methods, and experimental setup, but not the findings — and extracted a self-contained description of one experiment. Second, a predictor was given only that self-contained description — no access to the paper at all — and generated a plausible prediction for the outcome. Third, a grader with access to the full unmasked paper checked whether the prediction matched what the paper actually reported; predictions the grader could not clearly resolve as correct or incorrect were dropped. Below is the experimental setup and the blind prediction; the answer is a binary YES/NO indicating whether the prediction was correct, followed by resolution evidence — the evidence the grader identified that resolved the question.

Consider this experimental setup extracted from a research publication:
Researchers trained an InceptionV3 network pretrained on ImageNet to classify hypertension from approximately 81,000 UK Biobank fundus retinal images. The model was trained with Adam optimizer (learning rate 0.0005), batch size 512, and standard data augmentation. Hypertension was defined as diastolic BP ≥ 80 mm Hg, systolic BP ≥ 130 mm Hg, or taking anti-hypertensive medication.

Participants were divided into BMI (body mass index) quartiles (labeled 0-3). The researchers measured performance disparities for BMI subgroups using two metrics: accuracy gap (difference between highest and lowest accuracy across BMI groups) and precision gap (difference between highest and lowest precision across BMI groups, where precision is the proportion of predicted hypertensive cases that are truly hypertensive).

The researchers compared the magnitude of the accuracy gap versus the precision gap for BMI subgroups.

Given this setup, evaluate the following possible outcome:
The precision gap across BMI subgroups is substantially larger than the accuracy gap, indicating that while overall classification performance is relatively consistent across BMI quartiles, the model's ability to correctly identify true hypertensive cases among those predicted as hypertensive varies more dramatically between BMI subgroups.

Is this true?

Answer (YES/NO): YES